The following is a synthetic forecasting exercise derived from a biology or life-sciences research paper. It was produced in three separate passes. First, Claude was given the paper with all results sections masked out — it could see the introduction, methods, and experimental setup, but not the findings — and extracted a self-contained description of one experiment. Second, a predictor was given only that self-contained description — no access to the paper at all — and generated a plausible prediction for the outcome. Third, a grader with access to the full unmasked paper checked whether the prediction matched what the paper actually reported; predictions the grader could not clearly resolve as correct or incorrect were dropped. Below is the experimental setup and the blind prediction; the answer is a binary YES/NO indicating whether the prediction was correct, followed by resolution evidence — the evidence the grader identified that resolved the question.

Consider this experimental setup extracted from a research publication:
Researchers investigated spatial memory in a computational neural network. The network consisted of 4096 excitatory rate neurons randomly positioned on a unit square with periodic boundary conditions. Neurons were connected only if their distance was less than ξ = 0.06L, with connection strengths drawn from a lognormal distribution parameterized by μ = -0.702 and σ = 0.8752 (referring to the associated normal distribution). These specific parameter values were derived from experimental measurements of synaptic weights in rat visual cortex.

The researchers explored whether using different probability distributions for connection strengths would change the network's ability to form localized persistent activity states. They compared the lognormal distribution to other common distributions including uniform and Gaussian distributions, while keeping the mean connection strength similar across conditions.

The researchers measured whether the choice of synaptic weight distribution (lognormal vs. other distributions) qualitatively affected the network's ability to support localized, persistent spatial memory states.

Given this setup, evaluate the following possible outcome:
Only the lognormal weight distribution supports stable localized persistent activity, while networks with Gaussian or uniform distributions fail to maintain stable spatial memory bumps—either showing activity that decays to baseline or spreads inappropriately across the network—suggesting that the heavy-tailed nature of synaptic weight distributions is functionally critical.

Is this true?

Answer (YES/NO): NO